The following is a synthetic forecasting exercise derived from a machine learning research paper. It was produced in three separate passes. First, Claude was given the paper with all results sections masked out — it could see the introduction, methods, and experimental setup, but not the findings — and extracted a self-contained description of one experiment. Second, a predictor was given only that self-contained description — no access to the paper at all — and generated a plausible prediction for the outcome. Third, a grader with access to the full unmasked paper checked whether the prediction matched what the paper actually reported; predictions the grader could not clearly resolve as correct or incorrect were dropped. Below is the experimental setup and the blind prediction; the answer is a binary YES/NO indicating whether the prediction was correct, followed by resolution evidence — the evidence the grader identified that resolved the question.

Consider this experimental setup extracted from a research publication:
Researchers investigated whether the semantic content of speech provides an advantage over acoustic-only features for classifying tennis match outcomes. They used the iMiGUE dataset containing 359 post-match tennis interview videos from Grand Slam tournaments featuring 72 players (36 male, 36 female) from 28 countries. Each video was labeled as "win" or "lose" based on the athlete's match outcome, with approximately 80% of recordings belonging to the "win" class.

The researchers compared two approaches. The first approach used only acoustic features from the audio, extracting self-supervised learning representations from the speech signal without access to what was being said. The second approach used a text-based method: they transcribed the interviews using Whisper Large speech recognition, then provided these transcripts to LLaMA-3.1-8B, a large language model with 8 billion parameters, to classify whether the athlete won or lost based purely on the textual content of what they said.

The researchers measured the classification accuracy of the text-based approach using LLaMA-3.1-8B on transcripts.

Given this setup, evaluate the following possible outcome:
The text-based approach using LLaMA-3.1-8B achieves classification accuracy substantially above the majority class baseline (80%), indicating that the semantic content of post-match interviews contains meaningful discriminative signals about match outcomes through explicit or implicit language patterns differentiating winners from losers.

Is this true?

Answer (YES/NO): YES